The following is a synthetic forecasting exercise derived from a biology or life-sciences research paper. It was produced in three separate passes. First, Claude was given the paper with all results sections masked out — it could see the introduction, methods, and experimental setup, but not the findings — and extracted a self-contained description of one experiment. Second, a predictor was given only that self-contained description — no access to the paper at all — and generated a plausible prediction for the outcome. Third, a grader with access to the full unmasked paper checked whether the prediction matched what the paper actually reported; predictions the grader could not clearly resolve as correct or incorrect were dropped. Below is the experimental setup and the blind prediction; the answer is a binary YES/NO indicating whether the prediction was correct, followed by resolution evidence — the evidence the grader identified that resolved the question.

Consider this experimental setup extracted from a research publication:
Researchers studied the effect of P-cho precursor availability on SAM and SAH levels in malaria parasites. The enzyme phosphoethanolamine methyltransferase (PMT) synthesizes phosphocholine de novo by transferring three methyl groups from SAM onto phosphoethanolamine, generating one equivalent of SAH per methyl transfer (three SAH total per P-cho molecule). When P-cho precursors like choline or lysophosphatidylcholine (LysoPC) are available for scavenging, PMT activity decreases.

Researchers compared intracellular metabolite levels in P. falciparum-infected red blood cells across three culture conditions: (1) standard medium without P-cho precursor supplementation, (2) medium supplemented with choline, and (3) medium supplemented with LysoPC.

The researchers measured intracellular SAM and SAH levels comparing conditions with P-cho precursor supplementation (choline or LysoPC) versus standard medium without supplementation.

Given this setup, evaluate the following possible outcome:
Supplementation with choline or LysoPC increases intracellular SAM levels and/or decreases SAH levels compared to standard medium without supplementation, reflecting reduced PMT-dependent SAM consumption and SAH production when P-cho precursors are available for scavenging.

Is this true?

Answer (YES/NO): YES